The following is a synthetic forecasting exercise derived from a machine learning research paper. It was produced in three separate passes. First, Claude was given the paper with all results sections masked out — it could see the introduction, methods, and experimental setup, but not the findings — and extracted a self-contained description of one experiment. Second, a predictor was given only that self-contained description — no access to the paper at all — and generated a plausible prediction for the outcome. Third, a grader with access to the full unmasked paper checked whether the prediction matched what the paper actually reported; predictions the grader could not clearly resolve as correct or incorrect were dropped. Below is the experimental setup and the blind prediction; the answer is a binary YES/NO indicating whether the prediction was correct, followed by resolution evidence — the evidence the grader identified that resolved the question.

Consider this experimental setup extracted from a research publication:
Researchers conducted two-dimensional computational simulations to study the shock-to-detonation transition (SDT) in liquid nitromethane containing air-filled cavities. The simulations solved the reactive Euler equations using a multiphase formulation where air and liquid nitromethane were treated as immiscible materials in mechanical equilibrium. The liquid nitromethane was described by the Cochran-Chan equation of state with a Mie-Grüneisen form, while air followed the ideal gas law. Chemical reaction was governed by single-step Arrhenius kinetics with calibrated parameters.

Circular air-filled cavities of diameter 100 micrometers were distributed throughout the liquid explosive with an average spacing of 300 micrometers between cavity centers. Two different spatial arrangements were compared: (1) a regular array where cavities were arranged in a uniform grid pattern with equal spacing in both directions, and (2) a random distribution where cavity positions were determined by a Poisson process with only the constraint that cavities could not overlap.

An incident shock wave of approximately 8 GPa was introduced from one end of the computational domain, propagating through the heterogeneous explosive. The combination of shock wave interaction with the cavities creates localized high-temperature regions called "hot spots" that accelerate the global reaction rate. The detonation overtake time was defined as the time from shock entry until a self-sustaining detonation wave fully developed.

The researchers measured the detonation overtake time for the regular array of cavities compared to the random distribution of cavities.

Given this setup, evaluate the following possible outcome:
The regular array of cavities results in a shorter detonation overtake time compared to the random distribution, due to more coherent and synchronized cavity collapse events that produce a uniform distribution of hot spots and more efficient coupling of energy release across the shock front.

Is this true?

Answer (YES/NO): NO